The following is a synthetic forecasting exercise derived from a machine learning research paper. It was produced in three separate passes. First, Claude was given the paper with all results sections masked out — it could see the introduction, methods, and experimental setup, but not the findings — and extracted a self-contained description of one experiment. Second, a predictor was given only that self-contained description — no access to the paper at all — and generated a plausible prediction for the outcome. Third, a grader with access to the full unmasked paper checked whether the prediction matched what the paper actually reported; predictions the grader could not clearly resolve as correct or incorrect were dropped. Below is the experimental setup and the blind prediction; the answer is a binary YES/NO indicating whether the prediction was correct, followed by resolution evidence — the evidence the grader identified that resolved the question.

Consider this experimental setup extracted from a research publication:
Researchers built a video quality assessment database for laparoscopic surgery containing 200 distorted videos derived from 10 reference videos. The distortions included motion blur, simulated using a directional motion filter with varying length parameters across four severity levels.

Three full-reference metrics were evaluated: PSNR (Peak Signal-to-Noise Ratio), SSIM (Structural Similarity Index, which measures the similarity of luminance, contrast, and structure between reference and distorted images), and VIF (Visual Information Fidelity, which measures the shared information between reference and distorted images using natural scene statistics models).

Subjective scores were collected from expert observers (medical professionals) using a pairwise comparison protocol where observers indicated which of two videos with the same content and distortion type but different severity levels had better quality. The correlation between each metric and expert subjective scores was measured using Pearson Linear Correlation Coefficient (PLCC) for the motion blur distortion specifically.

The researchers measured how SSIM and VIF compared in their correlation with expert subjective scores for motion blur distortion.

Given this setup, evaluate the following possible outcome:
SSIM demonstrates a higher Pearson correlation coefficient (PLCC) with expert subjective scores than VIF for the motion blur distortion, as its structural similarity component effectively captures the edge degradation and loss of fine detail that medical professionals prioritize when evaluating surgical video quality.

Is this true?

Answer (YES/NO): NO